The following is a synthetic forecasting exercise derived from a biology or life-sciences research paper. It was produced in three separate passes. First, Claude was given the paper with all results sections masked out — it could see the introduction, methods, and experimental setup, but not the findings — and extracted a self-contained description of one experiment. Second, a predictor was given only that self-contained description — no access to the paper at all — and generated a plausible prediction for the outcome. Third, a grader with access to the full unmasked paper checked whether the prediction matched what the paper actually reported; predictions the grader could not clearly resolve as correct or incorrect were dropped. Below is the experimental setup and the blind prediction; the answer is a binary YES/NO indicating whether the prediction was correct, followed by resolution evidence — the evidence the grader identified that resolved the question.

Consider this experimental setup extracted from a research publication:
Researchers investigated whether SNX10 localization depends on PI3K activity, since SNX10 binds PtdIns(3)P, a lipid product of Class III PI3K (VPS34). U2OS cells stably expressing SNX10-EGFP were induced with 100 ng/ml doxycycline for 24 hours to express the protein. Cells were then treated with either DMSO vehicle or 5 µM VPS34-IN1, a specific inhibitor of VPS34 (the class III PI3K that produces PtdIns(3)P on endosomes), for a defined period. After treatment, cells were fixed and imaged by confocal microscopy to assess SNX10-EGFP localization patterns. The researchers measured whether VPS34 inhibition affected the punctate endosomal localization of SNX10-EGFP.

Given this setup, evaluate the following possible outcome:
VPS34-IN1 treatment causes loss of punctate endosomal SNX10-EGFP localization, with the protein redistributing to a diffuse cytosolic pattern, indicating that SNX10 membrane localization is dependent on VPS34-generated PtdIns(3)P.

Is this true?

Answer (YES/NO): YES